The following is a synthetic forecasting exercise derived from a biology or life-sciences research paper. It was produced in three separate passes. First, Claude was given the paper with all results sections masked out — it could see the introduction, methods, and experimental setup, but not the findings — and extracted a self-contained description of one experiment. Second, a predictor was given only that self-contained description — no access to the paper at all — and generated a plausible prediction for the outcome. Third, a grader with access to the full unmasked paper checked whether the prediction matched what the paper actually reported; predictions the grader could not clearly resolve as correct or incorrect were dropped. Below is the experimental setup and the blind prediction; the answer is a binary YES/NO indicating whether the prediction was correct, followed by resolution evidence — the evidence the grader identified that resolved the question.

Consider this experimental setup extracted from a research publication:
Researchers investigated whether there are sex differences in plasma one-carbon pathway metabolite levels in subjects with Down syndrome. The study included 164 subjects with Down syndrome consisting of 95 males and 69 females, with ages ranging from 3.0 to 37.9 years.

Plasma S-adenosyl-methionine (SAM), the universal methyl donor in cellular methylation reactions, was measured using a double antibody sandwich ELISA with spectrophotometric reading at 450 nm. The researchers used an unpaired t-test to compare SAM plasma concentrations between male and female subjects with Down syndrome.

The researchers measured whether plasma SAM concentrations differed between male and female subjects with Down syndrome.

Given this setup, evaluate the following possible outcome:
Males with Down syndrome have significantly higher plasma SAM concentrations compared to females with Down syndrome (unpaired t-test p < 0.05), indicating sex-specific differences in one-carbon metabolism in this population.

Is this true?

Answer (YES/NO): NO